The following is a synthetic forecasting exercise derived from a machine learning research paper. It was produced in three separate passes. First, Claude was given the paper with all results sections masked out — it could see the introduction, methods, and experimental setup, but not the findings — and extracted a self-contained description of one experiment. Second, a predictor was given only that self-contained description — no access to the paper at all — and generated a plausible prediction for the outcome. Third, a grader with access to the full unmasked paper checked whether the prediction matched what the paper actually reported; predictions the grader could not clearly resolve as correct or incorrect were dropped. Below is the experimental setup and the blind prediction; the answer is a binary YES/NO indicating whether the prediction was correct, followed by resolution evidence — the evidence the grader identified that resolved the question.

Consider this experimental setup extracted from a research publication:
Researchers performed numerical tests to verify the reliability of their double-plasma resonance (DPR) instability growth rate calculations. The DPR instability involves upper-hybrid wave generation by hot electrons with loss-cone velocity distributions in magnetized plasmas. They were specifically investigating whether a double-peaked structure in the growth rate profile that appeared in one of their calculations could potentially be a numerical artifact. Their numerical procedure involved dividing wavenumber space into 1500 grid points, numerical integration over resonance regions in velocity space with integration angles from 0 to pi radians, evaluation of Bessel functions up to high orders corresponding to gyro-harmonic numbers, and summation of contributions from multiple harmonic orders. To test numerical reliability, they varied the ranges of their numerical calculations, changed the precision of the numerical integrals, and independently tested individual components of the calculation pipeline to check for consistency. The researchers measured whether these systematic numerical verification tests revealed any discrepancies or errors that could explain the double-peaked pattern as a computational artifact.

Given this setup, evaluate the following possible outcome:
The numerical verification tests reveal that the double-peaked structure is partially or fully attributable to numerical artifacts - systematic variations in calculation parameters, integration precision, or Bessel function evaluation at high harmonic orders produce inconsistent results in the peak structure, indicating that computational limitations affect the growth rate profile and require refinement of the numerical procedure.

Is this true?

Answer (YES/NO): NO